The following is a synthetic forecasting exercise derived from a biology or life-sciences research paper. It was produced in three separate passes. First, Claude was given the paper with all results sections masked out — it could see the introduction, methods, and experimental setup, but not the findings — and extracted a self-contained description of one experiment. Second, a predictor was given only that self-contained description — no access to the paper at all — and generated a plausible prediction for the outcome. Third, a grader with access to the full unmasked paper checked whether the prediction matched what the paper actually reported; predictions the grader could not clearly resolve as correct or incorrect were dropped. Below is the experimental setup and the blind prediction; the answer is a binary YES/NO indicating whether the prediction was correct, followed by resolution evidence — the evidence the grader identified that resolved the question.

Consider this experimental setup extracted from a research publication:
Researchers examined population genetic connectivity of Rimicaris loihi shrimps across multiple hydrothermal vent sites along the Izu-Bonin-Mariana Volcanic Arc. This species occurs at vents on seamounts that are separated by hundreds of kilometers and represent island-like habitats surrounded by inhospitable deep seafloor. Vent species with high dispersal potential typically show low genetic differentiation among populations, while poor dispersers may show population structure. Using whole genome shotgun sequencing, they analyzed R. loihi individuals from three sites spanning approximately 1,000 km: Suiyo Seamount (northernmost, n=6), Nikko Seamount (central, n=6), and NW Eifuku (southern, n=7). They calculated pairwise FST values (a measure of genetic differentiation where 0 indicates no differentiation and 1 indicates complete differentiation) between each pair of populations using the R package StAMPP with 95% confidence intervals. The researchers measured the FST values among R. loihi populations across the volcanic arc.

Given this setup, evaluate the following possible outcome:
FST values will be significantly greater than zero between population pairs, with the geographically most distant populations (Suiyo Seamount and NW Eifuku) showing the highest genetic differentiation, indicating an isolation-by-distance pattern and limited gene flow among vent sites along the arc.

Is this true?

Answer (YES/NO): NO